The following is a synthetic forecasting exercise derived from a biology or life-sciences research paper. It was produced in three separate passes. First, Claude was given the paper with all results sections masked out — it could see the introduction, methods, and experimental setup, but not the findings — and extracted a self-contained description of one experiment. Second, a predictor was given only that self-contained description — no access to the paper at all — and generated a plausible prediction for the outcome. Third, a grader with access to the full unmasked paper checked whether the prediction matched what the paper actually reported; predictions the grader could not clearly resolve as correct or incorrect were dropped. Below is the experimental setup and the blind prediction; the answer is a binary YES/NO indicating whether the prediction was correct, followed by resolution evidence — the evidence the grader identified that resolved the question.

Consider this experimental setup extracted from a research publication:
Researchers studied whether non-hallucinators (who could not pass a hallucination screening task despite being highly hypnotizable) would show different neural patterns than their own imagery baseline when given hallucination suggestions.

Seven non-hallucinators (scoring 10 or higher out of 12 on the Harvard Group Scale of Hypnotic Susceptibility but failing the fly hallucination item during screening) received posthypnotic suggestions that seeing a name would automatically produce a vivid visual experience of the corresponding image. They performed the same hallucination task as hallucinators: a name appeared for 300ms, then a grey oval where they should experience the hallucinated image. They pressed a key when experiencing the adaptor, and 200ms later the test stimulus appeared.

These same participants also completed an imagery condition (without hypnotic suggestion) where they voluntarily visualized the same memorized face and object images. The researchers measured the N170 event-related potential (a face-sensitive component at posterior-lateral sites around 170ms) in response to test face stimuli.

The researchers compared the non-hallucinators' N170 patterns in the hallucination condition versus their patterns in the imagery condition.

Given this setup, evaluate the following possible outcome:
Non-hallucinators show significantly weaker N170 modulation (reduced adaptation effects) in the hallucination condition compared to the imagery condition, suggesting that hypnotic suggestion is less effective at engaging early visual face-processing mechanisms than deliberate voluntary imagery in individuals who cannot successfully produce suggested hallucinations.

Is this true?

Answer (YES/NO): NO